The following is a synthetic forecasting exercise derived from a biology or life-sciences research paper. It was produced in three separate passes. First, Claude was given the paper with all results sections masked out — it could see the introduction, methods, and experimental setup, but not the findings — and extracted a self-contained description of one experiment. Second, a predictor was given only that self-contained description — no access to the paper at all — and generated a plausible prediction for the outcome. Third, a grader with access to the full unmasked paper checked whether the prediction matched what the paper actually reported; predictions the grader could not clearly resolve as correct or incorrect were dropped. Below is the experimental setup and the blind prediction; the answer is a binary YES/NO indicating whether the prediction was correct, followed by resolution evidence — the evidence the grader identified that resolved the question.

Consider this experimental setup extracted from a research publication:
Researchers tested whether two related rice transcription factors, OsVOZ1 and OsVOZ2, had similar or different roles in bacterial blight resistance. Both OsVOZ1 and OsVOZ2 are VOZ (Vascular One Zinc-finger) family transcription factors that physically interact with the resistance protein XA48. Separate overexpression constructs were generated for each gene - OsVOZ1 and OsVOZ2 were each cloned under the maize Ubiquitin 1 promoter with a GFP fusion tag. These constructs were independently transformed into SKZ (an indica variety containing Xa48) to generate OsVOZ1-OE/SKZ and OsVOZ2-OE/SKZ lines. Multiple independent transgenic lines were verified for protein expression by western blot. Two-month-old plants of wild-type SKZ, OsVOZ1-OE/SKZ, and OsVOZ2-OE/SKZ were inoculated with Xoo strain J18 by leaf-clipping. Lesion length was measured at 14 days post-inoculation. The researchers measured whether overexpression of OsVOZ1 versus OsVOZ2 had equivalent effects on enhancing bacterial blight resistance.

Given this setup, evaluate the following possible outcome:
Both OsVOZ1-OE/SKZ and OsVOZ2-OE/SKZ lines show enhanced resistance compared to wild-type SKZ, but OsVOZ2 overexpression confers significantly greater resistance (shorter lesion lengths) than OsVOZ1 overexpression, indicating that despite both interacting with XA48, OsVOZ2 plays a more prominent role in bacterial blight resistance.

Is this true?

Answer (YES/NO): NO